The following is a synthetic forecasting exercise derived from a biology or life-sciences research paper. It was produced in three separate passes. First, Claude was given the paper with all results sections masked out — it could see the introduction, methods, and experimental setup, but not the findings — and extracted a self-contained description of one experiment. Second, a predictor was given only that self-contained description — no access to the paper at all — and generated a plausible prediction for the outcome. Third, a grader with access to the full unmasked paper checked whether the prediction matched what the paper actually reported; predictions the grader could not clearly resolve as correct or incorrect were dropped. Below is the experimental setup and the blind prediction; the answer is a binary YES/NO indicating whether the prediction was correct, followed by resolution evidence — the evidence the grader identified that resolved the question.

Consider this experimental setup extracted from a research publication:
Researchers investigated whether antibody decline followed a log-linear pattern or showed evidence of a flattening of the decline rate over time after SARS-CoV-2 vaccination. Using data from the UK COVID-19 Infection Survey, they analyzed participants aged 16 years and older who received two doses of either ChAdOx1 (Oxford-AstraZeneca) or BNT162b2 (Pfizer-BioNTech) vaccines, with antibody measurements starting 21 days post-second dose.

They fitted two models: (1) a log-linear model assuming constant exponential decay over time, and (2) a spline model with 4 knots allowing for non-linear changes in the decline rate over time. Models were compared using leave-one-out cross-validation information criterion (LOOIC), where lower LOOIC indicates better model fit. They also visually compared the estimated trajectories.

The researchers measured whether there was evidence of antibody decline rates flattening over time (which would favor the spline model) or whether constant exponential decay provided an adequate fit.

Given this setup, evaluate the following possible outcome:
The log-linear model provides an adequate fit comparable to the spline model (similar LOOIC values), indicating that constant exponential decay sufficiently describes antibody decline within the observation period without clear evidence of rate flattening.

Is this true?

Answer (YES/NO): NO